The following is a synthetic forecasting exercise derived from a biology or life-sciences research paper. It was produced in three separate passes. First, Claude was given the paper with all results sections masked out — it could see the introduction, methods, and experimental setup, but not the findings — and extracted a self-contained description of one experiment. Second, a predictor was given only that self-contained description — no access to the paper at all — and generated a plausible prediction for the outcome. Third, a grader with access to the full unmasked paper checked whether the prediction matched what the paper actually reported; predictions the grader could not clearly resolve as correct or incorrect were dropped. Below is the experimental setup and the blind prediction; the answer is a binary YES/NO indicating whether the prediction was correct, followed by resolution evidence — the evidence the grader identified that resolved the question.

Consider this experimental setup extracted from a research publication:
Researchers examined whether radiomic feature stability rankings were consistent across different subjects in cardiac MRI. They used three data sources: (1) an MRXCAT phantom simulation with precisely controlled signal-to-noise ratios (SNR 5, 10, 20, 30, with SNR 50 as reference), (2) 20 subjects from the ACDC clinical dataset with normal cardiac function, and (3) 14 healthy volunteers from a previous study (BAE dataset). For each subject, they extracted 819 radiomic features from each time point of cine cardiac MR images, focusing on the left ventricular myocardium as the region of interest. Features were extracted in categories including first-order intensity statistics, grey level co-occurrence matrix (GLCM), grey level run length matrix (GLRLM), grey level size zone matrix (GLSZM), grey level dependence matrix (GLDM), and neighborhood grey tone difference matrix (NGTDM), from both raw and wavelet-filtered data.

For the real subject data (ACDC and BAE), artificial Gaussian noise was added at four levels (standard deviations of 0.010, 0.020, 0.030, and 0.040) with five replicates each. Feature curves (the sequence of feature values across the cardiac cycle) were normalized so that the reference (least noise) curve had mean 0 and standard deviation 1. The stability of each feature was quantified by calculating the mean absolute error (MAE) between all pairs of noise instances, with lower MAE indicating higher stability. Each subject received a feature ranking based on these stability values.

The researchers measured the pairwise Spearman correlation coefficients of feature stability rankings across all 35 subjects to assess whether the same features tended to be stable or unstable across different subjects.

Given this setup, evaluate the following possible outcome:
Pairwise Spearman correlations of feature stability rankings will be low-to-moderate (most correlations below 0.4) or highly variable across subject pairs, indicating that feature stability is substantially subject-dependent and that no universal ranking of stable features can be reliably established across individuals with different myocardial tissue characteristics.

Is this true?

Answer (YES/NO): NO